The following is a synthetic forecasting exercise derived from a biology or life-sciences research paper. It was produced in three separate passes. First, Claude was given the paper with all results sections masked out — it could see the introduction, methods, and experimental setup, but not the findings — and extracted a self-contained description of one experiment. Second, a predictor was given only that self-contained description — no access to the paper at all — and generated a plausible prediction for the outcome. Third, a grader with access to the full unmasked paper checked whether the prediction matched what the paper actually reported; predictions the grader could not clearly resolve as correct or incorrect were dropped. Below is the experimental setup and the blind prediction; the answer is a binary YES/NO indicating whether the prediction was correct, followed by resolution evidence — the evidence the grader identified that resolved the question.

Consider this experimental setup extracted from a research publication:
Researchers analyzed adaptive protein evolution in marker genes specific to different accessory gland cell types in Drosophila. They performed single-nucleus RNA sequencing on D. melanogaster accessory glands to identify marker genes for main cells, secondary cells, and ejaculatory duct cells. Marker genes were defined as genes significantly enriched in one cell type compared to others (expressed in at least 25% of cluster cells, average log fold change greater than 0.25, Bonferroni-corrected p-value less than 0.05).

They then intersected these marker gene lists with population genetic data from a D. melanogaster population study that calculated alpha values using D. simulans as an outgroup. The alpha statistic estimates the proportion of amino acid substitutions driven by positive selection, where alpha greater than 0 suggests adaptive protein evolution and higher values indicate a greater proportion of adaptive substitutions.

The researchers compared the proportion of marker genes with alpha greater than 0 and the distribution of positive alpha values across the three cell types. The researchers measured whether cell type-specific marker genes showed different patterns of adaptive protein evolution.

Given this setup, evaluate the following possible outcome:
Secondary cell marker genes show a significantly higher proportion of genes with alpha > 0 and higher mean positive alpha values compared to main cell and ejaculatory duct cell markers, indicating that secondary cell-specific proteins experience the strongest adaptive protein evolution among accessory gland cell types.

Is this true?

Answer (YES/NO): NO